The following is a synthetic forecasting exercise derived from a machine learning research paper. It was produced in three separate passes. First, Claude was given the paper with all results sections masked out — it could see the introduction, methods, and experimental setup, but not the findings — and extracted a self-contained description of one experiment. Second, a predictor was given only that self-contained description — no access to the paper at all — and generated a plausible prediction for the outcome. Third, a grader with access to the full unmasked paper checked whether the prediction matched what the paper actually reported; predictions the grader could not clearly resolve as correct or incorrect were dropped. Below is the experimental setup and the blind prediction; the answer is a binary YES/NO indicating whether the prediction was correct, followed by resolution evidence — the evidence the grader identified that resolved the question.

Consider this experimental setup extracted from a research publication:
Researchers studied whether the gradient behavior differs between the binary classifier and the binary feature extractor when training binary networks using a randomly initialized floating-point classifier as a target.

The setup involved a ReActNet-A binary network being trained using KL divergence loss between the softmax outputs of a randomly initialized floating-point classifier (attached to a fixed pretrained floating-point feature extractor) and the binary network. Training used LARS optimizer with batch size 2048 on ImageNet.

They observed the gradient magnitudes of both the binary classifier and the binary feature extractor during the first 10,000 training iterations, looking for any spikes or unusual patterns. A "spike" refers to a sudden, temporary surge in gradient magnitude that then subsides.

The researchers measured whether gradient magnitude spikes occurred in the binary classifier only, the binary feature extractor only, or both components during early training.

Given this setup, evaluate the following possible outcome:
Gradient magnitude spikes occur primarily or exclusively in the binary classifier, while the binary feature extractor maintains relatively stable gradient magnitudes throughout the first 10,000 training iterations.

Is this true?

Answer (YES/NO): NO